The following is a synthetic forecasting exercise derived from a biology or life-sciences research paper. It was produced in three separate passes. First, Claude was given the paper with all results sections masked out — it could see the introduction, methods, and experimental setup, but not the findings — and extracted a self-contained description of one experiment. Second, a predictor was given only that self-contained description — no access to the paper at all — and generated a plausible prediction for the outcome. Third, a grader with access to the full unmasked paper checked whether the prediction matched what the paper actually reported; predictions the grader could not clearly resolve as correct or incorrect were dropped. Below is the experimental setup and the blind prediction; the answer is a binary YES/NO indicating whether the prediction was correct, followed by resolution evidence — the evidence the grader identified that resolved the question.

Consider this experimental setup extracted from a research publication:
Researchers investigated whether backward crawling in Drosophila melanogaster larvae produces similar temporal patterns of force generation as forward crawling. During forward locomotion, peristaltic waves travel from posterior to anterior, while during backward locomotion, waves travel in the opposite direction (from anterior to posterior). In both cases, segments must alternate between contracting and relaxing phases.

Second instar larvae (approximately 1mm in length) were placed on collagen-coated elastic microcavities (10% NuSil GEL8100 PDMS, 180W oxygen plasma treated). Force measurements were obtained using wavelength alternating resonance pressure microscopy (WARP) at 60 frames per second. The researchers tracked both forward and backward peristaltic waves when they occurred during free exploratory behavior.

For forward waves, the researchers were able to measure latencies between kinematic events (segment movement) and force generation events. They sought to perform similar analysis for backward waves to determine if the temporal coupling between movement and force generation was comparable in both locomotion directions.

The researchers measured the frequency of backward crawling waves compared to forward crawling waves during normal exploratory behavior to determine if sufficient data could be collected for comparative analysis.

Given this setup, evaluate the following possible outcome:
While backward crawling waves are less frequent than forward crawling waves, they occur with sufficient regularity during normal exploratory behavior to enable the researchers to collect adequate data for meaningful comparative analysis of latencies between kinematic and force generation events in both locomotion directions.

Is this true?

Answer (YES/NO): NO